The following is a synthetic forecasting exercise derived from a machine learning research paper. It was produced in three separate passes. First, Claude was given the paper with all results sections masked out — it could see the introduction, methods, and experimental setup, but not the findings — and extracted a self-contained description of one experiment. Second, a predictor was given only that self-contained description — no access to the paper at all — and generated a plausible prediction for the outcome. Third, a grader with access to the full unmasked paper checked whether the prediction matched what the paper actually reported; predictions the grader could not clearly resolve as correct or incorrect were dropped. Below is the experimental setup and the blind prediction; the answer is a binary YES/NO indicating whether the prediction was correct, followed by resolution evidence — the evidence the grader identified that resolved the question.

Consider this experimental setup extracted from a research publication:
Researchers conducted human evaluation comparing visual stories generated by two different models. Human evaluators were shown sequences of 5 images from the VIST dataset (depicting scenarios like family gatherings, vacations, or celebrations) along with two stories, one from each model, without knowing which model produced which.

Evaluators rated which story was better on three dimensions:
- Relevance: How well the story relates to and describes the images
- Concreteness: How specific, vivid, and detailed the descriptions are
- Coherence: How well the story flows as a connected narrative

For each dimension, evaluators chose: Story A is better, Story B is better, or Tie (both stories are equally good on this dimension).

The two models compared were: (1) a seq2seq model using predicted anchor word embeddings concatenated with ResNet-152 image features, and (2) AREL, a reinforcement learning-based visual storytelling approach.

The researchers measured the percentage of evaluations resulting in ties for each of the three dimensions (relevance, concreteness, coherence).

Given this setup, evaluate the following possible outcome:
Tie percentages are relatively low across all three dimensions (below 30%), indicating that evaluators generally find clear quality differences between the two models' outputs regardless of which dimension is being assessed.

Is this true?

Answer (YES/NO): YES